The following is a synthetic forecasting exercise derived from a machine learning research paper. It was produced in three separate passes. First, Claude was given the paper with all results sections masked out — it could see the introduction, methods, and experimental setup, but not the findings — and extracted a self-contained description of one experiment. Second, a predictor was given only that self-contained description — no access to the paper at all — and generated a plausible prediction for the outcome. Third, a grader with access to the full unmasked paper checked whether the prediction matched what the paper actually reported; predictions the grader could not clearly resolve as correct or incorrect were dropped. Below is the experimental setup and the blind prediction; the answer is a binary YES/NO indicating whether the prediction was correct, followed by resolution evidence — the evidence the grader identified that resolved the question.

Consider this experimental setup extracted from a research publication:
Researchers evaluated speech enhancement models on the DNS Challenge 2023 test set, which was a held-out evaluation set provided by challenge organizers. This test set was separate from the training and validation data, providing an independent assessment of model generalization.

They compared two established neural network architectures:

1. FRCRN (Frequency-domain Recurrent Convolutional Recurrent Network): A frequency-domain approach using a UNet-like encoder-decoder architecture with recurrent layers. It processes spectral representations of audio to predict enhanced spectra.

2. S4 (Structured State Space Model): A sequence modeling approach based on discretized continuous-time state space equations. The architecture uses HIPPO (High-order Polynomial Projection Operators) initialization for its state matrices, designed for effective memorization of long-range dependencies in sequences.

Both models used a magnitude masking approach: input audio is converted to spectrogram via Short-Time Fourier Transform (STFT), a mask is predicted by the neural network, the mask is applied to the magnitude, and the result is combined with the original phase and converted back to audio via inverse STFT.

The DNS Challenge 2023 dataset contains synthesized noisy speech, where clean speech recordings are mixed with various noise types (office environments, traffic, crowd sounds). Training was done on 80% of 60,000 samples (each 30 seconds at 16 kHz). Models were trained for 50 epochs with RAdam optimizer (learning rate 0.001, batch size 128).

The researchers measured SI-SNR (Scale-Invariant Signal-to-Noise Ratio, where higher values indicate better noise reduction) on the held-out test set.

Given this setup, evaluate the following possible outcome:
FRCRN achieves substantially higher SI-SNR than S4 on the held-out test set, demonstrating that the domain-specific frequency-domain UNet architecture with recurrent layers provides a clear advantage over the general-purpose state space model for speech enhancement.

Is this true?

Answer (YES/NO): NO